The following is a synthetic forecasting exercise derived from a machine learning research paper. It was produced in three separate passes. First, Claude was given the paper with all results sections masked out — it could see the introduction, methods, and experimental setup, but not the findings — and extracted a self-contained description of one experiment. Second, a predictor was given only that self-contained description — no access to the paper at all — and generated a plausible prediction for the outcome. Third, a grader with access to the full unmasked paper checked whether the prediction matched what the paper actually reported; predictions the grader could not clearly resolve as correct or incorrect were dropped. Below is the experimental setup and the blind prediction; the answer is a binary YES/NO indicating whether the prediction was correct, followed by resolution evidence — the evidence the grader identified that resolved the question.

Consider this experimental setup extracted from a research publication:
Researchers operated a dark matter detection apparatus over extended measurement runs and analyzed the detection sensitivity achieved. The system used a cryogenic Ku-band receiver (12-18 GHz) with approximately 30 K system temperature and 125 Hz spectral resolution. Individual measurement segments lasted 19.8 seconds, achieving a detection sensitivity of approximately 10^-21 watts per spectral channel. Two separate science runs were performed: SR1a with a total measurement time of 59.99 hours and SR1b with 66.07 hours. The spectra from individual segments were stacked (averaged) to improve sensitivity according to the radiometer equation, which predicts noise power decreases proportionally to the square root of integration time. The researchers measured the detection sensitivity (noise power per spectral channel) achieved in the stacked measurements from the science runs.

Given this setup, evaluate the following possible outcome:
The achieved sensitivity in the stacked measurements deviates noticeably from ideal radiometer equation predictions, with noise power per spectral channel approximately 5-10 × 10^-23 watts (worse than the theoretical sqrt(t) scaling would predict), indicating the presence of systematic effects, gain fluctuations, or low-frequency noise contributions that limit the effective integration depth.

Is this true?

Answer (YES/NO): NO